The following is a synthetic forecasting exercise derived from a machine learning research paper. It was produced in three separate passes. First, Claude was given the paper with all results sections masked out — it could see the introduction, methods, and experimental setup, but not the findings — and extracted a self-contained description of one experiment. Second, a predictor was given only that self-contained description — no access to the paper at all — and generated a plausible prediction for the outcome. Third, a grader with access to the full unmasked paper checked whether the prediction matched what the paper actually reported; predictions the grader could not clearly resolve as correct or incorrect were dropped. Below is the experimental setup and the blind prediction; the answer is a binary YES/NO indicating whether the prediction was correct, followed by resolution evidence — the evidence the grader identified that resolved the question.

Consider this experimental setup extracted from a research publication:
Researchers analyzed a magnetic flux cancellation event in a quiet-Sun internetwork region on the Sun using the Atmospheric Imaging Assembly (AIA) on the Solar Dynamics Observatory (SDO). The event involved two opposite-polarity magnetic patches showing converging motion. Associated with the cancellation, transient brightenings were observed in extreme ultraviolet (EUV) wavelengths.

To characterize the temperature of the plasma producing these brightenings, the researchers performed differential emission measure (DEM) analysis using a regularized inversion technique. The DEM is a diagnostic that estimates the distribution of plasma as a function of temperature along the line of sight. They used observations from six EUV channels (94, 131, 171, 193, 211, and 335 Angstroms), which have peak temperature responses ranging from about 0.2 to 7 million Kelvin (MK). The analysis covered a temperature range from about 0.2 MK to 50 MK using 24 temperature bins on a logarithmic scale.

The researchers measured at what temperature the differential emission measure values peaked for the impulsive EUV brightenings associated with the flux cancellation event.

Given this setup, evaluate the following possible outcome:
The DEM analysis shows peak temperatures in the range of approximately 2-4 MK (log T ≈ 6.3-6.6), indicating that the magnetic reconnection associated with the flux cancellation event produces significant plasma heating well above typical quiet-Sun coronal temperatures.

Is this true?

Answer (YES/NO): NO